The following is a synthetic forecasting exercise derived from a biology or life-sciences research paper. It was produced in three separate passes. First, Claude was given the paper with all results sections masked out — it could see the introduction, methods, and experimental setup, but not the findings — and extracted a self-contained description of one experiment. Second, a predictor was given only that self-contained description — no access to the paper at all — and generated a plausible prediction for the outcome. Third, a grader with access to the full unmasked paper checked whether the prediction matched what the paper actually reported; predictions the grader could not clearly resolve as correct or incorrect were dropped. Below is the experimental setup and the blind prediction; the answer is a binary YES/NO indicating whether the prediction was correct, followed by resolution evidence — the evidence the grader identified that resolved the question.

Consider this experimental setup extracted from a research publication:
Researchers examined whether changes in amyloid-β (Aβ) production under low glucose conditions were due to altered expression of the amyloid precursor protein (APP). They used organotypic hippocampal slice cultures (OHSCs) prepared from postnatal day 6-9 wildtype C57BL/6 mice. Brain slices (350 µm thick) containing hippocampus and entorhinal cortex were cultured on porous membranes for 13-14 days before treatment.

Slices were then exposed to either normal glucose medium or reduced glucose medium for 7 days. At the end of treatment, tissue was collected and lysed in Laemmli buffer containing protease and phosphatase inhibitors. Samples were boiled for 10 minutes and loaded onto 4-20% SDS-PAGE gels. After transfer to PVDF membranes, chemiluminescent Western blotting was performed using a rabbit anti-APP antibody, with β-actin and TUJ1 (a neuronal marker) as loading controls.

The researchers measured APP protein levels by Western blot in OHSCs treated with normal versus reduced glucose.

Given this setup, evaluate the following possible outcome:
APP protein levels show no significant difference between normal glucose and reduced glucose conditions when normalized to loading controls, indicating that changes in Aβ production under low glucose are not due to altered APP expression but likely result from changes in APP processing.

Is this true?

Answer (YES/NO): YES